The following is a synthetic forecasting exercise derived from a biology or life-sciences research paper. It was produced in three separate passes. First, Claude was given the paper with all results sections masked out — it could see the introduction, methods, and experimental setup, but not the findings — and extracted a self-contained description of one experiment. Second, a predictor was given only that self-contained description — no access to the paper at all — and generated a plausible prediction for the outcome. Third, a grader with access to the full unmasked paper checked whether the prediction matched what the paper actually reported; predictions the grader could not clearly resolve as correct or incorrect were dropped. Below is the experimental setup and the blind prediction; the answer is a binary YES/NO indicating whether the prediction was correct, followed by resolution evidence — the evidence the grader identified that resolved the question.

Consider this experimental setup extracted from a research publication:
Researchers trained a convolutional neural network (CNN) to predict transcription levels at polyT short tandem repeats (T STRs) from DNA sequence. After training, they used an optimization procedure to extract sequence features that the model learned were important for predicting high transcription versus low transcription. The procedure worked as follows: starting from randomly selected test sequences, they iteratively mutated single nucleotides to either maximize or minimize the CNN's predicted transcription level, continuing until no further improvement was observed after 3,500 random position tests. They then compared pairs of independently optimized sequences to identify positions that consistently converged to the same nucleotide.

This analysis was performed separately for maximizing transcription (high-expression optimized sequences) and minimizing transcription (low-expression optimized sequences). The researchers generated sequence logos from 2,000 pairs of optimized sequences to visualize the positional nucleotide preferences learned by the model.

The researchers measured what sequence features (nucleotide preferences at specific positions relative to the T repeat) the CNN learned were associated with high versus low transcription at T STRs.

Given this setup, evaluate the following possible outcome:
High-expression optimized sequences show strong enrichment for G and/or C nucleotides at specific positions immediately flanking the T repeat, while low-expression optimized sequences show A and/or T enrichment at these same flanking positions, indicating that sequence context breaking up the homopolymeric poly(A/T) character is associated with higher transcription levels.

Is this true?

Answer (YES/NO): NO